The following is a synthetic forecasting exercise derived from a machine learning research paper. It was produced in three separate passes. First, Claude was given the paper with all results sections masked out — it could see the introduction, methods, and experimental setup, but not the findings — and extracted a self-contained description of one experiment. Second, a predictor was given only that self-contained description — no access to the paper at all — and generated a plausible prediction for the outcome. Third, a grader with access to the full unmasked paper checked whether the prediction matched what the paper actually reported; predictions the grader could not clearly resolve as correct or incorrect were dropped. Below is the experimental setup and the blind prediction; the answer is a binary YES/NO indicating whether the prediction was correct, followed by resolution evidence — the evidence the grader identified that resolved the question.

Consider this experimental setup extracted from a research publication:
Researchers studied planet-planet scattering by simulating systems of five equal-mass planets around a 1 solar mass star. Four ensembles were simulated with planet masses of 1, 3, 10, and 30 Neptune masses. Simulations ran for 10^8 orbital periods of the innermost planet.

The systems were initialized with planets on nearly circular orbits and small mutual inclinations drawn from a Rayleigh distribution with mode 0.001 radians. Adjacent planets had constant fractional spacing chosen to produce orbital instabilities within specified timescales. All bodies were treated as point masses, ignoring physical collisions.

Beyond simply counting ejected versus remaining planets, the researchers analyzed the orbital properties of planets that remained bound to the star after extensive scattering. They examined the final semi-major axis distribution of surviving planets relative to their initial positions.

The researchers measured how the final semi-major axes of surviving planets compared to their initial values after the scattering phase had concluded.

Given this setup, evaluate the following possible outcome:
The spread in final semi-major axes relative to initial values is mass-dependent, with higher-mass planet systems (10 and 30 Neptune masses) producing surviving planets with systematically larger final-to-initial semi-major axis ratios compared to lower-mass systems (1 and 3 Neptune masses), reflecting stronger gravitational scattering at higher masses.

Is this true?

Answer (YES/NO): NO